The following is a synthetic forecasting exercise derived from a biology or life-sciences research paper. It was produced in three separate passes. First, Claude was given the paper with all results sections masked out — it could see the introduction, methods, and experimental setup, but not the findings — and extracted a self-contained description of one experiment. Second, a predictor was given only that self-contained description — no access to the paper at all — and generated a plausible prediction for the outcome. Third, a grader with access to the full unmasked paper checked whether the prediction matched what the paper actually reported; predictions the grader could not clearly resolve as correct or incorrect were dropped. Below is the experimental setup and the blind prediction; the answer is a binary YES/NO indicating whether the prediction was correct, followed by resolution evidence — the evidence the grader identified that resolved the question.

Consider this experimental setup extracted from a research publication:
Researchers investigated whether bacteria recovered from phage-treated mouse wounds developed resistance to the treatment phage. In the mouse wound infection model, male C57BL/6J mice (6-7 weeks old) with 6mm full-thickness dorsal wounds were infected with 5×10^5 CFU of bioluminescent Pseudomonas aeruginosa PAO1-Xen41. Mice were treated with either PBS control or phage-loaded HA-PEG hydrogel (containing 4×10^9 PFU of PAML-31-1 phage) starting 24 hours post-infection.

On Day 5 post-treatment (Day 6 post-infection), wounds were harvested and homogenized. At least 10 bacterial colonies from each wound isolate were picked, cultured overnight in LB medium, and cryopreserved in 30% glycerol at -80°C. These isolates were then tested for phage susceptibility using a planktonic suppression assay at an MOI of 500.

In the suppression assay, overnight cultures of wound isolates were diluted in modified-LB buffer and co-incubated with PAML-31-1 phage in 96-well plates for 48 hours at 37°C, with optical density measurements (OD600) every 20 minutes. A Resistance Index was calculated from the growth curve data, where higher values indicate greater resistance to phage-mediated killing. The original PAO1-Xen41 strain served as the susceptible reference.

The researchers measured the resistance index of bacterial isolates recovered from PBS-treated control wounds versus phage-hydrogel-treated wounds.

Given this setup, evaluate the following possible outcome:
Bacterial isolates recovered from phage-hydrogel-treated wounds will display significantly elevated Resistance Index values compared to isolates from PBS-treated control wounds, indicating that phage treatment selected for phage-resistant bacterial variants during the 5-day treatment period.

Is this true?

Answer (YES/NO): YES